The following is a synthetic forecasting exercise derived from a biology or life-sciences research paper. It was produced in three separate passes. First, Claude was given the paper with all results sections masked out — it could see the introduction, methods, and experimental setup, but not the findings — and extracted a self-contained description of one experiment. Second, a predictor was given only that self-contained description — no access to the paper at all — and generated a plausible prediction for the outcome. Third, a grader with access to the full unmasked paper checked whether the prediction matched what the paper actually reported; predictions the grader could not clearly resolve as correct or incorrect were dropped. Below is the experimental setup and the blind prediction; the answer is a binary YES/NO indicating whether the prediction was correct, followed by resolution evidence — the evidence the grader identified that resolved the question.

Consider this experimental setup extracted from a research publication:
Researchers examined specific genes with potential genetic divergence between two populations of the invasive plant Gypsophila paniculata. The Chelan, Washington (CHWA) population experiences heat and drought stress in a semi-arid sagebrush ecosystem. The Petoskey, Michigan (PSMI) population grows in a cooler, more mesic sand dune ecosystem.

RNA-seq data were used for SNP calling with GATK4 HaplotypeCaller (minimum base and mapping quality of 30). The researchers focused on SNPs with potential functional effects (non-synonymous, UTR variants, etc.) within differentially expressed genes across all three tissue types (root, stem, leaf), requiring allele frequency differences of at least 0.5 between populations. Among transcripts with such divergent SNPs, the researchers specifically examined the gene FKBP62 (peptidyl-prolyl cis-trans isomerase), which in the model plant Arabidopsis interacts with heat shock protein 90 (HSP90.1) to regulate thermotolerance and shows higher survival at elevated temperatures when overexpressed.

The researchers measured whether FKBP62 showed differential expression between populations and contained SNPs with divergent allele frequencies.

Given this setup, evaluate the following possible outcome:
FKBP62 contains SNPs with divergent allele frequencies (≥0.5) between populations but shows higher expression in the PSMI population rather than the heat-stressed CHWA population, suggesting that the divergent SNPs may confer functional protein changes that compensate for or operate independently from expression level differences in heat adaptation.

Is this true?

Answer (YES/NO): NO